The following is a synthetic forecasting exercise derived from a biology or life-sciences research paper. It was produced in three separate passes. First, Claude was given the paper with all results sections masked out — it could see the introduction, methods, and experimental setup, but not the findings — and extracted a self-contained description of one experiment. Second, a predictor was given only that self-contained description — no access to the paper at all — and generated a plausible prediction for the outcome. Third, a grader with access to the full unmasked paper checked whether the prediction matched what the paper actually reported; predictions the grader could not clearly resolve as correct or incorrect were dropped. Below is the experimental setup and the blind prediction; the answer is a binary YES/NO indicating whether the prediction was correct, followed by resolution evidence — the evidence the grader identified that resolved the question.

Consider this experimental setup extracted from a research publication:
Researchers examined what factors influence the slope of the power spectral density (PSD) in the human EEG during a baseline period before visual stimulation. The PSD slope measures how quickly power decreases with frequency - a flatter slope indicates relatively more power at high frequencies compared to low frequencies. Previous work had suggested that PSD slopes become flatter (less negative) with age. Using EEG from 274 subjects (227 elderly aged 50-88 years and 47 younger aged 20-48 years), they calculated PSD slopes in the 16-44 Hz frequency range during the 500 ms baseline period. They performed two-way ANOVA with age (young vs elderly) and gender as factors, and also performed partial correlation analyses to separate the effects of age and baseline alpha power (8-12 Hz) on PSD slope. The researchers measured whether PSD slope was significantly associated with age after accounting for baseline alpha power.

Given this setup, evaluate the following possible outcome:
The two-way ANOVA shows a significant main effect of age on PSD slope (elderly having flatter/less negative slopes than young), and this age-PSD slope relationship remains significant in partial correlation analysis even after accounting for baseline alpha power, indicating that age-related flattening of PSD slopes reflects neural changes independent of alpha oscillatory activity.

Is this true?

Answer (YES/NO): NO